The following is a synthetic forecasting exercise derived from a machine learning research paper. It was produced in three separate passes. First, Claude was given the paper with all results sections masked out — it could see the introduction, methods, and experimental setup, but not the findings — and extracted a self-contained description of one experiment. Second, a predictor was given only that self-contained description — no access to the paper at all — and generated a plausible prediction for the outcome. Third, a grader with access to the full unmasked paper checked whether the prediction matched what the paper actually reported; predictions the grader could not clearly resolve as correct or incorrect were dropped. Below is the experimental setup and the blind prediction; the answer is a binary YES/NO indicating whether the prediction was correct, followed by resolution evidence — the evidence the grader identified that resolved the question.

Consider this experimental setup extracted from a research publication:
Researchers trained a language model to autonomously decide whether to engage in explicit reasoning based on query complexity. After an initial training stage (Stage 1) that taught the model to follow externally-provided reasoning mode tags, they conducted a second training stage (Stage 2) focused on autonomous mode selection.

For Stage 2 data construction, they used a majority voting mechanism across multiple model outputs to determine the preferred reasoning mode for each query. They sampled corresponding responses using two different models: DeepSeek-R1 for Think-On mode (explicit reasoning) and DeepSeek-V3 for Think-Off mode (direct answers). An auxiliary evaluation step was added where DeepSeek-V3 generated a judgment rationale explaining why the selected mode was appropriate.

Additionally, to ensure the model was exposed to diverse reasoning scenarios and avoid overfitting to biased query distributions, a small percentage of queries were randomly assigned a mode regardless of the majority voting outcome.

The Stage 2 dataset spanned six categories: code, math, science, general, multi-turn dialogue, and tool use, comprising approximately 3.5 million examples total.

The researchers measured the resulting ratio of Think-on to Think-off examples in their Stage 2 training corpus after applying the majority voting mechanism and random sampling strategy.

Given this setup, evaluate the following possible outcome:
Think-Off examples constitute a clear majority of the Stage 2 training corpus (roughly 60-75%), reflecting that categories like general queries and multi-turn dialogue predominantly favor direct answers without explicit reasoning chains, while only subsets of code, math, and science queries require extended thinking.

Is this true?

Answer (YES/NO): NO